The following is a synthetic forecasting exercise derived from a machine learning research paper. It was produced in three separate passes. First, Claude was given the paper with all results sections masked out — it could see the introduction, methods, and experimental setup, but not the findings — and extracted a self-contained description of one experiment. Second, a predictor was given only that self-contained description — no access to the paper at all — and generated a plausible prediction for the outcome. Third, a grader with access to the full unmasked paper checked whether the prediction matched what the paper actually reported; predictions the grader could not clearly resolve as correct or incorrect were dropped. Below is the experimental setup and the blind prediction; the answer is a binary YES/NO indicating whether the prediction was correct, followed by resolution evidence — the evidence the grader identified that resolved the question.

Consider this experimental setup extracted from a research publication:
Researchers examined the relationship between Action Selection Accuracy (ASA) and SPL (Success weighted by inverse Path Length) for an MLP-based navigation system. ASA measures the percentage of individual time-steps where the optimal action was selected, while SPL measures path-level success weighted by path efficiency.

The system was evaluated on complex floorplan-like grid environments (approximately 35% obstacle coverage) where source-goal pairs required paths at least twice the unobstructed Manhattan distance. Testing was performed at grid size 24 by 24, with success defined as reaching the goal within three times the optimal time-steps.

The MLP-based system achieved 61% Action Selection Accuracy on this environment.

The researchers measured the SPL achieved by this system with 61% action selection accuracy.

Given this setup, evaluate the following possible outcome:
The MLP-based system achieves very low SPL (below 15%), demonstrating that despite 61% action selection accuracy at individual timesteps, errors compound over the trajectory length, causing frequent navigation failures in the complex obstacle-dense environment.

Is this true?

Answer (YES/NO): YES